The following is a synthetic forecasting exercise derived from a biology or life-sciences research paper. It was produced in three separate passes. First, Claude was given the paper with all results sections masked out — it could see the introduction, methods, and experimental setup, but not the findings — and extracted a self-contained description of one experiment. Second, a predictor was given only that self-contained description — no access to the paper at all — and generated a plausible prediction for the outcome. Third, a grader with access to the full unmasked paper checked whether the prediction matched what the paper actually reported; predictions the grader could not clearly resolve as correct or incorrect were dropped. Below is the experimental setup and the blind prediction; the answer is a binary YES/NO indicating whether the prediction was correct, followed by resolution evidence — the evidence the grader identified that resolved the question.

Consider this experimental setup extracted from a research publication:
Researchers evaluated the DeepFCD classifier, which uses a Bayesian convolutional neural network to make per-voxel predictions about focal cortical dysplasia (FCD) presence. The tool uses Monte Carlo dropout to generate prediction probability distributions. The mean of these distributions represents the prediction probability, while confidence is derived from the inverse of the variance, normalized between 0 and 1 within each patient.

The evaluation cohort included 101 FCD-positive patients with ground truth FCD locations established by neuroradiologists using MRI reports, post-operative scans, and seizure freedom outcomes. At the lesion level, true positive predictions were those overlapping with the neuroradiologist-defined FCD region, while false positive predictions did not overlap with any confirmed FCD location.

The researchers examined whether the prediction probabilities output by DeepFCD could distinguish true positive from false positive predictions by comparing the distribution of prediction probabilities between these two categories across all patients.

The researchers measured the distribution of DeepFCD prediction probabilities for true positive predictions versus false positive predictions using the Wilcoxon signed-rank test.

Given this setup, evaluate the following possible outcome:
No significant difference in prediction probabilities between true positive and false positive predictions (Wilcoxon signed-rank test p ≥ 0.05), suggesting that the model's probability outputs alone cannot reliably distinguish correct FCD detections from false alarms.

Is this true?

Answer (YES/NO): NO